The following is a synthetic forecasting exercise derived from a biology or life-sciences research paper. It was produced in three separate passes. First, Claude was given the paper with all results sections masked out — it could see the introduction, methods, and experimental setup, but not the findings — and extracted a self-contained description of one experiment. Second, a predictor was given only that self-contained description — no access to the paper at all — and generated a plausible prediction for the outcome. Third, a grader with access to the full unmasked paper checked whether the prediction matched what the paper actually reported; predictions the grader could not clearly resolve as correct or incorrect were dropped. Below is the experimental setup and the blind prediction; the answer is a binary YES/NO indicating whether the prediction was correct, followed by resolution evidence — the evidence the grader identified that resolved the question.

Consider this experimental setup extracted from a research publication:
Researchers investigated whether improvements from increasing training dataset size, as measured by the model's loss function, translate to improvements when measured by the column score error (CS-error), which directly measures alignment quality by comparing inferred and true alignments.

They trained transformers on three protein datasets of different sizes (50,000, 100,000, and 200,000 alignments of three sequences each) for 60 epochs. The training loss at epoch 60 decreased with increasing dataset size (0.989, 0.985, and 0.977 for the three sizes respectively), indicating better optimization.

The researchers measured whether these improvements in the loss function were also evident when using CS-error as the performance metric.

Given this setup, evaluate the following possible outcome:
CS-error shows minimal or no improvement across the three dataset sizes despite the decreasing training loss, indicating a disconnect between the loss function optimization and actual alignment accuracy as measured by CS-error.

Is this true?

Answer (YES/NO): YES